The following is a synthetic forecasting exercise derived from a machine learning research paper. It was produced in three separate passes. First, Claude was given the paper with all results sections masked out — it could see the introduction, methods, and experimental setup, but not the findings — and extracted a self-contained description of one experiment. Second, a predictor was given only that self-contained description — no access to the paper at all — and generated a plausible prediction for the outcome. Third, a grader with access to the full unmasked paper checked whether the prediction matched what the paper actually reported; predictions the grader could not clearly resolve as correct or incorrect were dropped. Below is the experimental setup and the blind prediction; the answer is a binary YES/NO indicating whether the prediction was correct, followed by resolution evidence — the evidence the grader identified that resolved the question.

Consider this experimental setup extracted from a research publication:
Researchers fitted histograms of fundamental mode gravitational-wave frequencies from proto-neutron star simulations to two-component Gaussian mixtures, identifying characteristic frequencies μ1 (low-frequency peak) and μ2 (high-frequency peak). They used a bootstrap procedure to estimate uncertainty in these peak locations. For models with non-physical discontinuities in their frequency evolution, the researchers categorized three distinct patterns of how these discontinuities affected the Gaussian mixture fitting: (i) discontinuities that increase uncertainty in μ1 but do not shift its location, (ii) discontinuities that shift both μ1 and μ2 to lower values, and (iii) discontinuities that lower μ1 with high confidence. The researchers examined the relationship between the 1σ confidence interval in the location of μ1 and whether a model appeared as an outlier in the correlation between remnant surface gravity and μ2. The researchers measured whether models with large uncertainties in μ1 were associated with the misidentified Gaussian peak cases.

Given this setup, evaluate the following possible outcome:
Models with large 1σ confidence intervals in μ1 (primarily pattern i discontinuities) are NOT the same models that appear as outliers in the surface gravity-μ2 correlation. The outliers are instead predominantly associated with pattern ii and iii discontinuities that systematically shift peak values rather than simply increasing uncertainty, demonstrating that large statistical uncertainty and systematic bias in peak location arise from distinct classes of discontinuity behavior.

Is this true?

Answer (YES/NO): YES